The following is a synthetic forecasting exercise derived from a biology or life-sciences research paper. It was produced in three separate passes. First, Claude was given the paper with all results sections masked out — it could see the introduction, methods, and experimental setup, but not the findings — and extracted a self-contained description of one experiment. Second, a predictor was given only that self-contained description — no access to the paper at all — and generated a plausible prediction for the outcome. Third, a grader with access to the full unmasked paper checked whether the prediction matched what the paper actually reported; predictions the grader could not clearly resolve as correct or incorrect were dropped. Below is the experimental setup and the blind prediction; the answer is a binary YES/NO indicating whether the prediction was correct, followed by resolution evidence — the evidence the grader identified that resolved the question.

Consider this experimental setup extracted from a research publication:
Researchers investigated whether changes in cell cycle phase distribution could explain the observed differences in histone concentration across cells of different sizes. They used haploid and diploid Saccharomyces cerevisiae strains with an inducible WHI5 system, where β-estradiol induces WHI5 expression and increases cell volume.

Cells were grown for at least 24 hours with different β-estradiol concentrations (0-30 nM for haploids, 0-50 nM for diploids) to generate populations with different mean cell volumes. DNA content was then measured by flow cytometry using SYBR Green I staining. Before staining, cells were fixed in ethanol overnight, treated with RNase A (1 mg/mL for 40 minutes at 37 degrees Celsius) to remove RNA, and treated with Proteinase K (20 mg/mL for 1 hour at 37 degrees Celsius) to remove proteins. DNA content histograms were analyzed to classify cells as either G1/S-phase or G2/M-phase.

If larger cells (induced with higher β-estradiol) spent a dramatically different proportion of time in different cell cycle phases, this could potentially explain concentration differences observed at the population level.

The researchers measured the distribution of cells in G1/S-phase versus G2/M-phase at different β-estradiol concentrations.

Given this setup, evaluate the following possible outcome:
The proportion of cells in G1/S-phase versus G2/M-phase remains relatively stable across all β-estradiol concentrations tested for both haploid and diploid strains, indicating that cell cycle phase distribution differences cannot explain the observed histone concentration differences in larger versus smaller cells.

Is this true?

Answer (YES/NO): YES